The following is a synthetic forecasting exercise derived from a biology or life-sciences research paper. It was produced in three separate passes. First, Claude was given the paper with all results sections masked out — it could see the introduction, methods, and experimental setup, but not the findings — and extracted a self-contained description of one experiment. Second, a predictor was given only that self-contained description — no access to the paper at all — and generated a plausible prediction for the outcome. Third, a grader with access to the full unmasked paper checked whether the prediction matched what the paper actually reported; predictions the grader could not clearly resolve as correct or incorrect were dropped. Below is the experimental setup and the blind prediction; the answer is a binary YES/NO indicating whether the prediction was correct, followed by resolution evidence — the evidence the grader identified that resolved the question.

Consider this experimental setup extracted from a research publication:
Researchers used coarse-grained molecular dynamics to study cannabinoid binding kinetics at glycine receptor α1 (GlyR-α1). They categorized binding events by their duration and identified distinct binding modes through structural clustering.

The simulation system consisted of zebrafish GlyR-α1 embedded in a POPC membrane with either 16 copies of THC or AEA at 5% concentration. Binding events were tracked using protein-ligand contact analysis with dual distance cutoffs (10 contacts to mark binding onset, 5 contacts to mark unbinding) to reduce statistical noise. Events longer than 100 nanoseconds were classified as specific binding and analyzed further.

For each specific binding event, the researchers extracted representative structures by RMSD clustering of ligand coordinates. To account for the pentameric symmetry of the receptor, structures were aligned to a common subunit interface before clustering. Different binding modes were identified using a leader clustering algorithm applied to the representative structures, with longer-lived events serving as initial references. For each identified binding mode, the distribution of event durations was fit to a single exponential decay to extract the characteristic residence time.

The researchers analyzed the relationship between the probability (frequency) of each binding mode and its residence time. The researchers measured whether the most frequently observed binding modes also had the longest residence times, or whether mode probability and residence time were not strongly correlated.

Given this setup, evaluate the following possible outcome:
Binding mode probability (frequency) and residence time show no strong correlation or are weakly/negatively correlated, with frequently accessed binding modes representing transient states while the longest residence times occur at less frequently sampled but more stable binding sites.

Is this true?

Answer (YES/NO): NO